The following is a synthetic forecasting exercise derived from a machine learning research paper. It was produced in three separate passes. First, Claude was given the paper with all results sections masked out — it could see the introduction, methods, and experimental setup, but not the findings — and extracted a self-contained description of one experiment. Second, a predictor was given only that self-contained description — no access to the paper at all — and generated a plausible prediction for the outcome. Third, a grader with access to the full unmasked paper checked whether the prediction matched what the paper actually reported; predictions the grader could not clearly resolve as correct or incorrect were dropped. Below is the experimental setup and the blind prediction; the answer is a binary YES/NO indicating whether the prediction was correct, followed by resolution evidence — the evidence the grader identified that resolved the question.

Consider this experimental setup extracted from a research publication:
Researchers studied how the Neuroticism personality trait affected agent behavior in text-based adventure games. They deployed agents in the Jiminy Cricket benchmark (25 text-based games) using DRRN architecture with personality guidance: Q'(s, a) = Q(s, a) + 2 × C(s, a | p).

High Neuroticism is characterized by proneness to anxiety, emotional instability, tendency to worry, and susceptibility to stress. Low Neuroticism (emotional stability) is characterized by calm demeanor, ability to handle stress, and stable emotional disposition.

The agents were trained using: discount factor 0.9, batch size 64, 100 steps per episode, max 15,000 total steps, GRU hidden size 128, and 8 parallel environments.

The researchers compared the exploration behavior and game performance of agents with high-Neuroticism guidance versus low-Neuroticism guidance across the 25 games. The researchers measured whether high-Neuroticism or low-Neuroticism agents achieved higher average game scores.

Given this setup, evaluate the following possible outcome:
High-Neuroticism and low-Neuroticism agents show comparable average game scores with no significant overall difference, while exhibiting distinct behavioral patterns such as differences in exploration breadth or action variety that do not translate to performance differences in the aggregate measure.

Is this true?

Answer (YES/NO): YES